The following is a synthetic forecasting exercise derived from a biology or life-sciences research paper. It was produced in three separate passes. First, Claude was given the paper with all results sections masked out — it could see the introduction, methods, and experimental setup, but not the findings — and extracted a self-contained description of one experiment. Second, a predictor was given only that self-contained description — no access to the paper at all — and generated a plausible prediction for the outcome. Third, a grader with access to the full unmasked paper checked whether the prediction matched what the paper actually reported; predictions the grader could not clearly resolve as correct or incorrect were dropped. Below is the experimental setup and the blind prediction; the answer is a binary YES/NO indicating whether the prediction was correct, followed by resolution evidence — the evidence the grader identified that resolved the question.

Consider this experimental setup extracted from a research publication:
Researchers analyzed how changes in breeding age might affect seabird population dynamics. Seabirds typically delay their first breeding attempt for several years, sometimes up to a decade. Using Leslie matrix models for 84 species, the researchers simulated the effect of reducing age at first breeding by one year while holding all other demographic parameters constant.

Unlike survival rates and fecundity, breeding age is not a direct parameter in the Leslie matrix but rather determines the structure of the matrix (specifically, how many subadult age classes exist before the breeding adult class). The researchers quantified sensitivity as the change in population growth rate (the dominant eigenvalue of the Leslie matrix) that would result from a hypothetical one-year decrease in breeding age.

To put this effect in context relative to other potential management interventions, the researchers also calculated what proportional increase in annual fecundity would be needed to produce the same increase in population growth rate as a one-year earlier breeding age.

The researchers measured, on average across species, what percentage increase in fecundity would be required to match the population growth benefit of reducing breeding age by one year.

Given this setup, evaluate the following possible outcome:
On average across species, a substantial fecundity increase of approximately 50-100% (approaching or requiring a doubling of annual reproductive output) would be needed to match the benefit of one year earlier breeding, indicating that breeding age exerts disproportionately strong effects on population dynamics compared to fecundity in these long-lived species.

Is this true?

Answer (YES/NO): NO